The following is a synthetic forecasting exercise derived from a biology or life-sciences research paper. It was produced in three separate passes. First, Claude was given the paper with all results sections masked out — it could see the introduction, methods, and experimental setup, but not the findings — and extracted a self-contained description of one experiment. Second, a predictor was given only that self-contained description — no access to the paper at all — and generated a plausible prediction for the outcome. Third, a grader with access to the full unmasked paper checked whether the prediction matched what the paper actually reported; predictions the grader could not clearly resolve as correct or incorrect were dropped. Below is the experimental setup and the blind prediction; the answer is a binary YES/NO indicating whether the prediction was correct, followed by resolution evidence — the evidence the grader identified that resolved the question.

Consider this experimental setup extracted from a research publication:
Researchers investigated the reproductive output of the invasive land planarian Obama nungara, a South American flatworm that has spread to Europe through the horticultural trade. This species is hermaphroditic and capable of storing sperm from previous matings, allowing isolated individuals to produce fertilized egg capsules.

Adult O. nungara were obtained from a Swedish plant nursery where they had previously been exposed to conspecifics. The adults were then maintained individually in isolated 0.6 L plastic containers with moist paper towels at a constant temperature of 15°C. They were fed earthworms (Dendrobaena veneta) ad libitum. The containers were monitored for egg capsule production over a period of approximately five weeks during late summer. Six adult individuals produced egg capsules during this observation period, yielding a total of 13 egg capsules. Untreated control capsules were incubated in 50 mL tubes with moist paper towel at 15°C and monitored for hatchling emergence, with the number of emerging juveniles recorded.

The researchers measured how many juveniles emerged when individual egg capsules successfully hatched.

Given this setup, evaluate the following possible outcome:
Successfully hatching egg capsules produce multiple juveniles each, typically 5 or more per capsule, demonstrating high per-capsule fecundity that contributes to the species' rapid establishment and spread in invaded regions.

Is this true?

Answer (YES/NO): YES